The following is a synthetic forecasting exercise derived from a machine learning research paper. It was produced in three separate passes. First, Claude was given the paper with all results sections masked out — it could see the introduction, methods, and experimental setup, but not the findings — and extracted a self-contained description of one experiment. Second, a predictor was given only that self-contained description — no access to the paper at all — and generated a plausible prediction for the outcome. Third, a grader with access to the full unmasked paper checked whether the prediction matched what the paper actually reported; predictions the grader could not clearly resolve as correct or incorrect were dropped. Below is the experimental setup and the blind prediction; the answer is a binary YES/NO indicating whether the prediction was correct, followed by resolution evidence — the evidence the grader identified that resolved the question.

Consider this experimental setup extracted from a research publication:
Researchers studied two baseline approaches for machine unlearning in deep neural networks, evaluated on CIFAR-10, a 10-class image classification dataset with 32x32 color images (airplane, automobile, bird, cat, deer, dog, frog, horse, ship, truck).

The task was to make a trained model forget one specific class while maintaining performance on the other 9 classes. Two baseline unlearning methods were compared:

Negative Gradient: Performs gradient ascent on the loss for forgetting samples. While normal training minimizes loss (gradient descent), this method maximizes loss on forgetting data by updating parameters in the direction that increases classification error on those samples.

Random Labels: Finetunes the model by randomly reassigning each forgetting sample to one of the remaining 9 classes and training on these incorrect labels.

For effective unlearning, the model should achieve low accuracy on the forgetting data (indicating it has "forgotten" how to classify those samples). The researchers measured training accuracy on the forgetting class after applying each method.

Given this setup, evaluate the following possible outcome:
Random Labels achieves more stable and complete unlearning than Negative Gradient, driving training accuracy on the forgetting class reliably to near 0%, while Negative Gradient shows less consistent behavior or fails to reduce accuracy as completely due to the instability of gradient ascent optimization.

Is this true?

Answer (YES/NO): NO